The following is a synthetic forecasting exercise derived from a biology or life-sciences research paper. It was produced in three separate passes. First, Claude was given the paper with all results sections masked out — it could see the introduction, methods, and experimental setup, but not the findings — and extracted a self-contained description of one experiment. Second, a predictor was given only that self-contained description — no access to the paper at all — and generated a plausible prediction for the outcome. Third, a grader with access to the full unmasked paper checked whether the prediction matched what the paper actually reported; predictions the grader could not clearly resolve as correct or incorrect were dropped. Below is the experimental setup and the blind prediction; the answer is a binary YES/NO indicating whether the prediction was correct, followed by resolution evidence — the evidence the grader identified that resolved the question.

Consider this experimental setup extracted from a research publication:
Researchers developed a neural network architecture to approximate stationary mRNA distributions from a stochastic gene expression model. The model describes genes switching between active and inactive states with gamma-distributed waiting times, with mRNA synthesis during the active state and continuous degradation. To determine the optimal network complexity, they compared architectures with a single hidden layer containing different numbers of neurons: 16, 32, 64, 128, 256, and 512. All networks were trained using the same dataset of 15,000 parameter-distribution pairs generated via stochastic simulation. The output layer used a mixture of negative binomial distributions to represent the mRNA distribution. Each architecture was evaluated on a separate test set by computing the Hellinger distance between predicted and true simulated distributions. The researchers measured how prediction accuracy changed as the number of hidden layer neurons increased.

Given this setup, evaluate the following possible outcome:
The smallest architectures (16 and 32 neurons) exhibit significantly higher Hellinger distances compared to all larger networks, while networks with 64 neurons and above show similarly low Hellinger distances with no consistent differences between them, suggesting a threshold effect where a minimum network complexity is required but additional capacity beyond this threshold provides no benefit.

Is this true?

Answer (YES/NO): NO